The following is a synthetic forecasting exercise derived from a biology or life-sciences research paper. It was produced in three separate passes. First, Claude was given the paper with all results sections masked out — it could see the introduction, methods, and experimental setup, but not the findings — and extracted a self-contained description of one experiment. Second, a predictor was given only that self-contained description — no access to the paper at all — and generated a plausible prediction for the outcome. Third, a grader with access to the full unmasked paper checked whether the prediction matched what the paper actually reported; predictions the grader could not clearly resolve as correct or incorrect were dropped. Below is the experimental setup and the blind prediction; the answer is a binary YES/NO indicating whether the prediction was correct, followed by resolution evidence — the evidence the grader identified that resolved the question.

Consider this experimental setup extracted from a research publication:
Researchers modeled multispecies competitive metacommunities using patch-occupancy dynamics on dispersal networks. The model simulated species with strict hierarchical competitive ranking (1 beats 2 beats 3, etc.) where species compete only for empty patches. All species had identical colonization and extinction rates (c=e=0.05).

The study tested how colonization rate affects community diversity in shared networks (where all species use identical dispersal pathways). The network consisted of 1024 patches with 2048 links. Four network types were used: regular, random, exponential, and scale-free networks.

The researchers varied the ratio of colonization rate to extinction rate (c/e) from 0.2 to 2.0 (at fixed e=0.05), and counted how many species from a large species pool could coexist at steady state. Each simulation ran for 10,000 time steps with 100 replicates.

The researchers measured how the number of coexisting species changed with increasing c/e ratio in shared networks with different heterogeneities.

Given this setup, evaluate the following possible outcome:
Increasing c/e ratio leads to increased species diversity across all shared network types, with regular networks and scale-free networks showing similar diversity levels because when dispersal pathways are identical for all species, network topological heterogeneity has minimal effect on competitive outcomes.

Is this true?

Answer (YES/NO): NO